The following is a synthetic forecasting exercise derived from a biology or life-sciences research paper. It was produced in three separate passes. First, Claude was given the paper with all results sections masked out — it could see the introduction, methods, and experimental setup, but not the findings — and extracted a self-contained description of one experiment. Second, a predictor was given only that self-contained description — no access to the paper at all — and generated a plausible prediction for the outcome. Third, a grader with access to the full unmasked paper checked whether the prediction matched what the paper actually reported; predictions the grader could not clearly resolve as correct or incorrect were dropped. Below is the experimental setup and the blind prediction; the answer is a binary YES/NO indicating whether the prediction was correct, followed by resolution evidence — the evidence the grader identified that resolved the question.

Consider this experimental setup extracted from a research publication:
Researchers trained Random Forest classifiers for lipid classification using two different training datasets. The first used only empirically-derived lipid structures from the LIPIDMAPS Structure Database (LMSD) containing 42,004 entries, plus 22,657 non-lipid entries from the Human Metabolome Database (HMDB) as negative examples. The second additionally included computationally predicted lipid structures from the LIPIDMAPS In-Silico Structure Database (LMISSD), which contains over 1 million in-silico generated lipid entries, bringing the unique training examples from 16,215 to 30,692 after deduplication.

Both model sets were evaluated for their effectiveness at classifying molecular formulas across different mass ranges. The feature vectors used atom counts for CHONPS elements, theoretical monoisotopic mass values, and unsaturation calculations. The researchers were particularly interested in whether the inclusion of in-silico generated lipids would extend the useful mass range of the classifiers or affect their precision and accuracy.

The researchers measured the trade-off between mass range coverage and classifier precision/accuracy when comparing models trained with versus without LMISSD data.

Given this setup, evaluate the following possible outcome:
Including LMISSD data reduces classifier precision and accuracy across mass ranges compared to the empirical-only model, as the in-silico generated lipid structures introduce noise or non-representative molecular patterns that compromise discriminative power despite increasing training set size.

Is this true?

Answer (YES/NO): NO